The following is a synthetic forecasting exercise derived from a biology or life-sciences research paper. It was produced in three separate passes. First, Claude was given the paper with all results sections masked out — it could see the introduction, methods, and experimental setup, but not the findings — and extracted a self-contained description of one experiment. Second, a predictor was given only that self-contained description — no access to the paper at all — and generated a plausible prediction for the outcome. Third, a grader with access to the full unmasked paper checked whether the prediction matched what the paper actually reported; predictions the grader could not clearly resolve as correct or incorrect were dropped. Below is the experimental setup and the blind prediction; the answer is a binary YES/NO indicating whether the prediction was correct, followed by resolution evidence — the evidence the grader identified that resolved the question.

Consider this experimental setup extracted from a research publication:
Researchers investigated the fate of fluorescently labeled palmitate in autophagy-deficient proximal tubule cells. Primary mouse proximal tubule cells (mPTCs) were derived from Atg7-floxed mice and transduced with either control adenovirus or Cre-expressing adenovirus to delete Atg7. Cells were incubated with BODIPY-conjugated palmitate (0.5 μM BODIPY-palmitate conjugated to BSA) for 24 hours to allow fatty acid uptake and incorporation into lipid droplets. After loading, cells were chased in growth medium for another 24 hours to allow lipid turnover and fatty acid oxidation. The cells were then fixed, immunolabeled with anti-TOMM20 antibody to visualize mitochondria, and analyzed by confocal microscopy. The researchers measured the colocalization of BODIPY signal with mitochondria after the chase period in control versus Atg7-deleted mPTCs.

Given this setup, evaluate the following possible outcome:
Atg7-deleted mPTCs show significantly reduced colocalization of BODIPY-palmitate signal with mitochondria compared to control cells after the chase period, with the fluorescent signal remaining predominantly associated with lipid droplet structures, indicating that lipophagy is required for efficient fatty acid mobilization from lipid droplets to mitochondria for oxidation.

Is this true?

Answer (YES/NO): YES